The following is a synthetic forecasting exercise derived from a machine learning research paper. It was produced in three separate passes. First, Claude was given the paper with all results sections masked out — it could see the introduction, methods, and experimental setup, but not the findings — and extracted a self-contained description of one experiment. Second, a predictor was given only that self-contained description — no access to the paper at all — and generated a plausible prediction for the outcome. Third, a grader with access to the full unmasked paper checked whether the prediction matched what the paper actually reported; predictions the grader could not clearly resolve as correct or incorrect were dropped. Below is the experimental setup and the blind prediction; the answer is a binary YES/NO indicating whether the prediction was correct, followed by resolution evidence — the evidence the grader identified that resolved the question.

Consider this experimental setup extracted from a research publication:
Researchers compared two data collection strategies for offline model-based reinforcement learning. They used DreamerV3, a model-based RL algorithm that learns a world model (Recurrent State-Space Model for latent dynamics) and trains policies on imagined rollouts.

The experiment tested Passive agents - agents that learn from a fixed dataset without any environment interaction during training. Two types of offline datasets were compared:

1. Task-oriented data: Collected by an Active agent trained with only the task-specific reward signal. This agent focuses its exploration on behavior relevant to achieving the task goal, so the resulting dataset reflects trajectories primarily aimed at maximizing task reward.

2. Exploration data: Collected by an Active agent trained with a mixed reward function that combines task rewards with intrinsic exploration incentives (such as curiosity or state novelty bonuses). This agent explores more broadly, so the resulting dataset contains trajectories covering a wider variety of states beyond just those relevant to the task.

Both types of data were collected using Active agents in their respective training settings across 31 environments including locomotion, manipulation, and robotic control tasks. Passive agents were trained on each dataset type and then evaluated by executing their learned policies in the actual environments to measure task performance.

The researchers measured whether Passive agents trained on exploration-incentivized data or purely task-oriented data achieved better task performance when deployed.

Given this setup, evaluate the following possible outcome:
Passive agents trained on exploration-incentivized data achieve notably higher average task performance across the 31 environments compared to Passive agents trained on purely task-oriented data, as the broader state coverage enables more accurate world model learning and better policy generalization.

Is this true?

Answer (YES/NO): NO